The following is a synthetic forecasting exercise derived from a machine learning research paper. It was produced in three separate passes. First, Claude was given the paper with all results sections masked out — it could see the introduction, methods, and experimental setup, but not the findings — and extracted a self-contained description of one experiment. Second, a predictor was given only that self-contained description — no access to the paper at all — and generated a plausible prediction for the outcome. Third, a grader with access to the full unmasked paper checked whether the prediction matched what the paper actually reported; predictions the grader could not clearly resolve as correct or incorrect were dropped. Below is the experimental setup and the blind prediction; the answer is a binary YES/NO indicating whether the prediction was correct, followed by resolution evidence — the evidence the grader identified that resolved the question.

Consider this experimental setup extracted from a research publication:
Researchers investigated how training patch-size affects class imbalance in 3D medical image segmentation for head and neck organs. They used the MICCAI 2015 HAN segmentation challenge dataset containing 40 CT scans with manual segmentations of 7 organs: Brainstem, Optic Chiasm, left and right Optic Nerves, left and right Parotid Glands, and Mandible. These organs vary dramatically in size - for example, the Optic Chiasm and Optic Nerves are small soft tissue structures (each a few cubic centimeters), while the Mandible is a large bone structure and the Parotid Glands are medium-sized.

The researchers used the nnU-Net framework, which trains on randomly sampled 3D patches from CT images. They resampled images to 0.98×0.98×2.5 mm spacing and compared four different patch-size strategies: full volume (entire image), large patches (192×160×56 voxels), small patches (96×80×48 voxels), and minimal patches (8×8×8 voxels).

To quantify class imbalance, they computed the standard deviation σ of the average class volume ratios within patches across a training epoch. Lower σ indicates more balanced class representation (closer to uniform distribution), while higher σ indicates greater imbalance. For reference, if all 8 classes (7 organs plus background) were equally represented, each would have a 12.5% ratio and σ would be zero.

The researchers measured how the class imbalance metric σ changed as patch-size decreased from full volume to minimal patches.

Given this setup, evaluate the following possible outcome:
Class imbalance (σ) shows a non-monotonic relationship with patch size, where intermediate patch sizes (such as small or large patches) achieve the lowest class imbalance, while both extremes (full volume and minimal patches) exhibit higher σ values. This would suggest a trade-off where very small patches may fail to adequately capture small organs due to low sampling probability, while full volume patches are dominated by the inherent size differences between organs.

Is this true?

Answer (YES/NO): NO